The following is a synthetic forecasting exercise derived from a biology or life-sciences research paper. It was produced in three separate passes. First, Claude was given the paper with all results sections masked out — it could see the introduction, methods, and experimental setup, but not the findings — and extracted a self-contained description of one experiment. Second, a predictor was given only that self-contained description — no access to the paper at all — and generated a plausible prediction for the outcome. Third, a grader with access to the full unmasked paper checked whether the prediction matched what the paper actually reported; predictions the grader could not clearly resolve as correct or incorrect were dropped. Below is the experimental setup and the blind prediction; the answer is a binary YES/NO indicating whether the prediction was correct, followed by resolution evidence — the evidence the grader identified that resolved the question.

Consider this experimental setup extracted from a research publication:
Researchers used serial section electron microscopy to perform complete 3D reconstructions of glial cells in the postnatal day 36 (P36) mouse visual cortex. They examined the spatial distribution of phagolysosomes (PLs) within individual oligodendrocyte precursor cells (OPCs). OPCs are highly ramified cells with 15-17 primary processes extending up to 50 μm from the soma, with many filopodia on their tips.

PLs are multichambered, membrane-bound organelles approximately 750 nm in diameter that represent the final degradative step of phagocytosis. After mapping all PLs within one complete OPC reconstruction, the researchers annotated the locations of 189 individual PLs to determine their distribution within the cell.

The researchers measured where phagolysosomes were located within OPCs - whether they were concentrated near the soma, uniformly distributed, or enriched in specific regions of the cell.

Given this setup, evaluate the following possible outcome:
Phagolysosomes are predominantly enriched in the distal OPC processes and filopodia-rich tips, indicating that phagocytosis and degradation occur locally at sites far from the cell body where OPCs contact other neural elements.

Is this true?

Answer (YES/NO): YES